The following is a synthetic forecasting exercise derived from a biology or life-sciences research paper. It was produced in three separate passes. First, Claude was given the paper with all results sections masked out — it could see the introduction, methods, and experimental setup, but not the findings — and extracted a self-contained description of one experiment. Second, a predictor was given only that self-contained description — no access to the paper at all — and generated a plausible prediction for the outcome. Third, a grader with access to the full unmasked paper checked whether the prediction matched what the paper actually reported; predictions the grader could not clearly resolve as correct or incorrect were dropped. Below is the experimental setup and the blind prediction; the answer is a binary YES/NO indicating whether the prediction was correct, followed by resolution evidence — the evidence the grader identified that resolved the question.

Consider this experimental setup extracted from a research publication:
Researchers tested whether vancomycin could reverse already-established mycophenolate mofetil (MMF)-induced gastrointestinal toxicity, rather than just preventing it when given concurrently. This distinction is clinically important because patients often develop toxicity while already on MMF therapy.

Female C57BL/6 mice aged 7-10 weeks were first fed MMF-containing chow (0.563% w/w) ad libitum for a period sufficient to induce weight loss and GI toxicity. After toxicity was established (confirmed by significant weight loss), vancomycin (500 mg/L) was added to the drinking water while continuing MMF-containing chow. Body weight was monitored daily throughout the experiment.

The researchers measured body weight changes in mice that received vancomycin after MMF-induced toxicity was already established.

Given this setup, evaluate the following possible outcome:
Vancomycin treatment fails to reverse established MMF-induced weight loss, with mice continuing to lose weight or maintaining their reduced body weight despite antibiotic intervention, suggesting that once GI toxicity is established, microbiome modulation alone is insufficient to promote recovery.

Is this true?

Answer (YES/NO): NO